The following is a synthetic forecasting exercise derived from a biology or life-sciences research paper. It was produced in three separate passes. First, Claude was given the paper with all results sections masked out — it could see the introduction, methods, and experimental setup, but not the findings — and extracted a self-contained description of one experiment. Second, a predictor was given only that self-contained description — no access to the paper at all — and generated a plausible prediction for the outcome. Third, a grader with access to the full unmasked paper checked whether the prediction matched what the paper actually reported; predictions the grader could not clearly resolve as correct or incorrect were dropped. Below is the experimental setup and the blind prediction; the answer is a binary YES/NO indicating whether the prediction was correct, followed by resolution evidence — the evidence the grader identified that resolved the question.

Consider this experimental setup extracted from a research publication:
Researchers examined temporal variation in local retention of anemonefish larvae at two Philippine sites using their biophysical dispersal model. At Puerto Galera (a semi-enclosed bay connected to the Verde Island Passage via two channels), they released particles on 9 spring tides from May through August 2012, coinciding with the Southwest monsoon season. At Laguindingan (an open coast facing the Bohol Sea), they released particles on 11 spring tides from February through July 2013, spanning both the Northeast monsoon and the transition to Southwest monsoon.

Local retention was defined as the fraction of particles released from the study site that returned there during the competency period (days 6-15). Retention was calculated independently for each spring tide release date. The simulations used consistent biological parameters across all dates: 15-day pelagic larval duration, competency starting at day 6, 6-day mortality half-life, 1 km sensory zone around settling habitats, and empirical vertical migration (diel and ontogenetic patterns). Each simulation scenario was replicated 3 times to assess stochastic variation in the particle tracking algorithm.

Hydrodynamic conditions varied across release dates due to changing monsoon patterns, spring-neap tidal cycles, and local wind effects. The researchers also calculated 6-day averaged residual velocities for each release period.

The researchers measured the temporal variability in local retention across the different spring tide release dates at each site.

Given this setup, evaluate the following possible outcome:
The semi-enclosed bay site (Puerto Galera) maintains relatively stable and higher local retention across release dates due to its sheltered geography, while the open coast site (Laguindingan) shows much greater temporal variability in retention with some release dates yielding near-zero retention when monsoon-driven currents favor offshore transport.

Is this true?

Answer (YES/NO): NO